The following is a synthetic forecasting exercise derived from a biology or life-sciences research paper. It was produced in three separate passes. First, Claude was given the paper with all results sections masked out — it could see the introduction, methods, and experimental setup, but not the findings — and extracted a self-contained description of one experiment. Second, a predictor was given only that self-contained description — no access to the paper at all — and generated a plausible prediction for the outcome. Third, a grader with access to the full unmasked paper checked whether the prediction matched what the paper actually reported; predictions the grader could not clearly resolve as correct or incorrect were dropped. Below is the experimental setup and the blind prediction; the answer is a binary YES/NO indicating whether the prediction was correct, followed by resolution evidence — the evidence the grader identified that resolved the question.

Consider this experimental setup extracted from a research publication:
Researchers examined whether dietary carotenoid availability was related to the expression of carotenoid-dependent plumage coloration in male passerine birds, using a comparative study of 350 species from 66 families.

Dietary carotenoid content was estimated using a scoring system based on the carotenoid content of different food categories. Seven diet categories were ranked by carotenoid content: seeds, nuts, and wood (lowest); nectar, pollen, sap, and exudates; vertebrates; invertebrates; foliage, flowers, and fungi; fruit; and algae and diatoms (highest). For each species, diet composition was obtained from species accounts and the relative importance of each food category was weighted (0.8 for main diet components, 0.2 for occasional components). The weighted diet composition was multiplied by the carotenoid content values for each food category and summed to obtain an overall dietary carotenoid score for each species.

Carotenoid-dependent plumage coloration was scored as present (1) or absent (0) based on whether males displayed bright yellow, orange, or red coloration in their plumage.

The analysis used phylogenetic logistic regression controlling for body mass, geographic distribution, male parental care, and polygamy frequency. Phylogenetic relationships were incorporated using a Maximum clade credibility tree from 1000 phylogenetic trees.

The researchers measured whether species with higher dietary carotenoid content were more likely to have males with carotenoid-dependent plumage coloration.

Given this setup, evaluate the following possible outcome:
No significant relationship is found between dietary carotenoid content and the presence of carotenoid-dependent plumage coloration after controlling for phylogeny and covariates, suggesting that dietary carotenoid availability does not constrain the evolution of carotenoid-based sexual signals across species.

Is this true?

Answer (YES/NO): NO